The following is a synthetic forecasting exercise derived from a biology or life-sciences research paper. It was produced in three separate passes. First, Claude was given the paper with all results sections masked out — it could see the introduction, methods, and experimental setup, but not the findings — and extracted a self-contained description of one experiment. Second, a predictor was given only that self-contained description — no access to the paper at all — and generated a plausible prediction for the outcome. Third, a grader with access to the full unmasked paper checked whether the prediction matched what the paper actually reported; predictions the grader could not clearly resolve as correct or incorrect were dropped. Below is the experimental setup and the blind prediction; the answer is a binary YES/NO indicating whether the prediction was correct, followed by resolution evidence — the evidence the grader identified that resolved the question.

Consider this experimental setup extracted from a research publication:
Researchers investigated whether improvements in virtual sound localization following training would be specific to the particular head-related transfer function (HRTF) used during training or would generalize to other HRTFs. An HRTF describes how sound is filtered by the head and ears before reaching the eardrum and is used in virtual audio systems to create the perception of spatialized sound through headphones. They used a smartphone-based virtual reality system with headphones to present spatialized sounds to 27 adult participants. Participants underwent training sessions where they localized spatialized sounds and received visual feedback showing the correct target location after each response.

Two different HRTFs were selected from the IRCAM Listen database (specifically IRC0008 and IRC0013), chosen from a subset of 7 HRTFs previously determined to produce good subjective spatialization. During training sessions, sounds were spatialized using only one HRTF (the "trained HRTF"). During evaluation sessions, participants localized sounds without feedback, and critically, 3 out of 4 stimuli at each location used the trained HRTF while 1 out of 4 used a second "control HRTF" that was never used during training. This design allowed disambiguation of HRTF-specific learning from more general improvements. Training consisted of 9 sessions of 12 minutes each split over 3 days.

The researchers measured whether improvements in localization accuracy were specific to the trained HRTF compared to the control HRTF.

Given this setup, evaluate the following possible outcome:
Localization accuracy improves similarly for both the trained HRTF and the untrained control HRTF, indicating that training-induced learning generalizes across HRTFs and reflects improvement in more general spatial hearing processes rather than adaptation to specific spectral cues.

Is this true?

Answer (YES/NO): YES